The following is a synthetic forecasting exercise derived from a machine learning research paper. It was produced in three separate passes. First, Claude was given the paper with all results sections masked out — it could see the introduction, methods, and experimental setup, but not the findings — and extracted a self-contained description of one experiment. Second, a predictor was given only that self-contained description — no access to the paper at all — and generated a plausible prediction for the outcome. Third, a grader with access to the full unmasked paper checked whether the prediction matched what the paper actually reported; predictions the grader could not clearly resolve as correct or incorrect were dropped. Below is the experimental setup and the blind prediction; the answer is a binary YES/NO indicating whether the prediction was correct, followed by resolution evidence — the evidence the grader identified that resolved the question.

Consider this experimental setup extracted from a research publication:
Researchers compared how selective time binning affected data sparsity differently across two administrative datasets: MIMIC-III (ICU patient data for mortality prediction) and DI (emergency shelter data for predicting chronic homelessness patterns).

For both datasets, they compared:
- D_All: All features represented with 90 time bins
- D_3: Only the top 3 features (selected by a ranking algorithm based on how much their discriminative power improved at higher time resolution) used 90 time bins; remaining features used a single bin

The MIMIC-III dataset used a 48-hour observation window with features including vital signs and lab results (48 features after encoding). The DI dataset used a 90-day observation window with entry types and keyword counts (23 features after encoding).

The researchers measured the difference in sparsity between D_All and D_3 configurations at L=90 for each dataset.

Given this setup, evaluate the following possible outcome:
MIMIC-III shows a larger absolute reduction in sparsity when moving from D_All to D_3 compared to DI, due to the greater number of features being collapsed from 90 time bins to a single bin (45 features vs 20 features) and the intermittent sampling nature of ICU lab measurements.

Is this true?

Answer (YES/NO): YES